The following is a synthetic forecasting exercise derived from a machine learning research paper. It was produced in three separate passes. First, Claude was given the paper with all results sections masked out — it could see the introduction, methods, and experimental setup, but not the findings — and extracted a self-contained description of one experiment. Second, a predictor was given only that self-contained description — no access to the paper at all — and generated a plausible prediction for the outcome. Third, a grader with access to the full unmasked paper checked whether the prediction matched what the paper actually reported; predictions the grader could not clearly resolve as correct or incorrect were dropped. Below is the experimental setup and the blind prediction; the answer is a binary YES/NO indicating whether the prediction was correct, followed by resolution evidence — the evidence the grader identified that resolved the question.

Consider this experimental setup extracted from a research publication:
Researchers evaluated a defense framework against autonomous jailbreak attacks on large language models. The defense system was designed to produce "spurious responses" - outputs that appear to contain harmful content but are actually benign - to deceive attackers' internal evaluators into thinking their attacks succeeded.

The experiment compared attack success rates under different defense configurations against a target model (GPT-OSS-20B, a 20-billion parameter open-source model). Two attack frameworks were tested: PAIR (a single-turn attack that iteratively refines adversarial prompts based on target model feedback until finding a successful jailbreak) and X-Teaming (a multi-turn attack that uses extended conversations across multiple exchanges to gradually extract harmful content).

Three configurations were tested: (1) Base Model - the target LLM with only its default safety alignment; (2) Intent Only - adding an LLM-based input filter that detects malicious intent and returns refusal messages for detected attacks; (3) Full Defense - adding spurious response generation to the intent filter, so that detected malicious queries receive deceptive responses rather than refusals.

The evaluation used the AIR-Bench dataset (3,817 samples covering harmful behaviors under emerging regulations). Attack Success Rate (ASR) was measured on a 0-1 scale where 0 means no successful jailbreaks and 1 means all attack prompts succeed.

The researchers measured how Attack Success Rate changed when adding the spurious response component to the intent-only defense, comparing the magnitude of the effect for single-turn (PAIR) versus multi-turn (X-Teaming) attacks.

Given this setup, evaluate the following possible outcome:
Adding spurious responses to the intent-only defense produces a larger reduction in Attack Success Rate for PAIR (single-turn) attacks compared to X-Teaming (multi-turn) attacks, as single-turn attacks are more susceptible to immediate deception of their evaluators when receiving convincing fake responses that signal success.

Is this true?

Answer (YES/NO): NO